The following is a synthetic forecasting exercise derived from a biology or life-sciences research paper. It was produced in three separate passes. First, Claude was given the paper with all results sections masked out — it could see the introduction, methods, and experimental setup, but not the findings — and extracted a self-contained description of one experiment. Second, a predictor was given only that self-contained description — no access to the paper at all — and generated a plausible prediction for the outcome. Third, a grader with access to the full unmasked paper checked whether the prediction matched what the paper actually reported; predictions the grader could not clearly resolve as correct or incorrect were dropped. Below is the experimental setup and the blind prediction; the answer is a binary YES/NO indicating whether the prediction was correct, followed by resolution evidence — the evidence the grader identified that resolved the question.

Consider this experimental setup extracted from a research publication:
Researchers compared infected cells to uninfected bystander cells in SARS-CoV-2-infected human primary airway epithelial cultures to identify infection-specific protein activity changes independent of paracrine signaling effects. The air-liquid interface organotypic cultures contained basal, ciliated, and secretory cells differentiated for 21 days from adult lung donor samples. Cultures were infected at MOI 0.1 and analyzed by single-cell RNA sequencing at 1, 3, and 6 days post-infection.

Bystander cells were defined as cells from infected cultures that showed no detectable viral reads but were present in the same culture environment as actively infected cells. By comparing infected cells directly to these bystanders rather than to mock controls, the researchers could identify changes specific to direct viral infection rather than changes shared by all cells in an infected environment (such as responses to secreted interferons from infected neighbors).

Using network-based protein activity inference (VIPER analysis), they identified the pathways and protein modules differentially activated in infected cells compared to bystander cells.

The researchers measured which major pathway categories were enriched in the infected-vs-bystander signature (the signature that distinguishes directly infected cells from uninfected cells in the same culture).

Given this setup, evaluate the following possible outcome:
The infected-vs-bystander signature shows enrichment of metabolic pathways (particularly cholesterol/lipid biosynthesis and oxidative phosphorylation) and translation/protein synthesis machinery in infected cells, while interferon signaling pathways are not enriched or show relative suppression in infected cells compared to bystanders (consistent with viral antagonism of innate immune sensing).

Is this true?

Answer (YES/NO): NO